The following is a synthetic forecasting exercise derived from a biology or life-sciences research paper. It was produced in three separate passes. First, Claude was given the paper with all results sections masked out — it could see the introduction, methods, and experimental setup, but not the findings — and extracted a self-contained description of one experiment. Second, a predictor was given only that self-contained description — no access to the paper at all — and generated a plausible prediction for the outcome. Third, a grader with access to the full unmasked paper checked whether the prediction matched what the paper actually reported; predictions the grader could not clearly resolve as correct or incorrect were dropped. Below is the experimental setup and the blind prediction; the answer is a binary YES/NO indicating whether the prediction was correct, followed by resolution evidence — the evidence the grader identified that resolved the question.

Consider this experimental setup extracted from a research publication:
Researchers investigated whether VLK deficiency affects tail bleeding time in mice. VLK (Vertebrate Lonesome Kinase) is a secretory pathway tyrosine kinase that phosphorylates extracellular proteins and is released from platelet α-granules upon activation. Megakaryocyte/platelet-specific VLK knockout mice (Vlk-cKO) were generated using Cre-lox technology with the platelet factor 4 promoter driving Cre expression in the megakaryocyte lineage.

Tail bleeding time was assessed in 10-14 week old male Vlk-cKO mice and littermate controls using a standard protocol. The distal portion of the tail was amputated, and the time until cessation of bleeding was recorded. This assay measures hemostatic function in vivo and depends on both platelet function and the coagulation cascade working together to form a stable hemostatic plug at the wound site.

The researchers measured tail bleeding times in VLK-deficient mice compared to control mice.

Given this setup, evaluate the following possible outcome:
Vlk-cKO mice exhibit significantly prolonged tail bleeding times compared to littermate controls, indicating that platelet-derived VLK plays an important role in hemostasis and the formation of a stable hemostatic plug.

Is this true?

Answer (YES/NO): NO